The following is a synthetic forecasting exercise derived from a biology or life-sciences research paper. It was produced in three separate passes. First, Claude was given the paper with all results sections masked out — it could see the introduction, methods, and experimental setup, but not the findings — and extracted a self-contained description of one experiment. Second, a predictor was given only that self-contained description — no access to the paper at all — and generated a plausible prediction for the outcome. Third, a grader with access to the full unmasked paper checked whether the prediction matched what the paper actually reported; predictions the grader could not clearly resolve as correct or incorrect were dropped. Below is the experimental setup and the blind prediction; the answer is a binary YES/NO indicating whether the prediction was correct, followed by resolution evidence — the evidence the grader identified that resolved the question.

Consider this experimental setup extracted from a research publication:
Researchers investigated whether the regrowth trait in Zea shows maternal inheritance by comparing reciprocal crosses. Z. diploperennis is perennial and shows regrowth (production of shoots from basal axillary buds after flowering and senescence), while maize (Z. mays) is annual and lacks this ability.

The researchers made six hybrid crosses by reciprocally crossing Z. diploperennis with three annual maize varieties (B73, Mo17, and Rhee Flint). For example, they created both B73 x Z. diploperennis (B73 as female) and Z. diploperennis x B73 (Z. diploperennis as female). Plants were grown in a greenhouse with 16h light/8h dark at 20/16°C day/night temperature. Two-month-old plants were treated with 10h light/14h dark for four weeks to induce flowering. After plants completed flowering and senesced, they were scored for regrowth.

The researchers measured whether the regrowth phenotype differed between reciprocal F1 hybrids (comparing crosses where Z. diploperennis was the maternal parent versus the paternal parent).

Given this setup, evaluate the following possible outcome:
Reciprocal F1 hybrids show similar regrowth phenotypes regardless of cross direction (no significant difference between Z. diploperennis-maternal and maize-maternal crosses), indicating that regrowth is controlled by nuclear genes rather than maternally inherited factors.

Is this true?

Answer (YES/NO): YES